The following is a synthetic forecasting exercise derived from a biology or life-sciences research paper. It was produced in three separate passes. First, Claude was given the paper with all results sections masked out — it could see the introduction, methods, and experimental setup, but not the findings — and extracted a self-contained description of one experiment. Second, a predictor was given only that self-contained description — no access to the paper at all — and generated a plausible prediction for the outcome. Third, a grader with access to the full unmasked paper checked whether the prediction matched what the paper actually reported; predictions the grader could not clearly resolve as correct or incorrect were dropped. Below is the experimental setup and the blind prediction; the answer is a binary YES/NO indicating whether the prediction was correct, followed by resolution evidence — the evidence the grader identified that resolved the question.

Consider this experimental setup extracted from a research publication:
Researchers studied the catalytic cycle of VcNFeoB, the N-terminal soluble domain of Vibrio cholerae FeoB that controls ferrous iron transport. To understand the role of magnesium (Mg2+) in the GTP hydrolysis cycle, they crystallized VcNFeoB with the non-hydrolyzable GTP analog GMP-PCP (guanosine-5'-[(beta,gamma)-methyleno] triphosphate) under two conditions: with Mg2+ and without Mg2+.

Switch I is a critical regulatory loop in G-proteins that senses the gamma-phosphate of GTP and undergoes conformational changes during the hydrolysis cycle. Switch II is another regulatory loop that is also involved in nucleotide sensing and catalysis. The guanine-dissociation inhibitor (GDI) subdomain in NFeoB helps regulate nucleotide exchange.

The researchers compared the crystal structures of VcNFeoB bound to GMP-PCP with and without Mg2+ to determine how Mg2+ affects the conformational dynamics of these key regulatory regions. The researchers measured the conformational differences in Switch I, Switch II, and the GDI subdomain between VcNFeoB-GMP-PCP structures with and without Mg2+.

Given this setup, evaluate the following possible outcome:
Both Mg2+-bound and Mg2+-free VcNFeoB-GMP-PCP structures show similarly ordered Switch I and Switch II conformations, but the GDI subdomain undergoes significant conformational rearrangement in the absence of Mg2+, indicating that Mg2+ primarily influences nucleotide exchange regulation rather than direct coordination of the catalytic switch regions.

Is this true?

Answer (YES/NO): NO